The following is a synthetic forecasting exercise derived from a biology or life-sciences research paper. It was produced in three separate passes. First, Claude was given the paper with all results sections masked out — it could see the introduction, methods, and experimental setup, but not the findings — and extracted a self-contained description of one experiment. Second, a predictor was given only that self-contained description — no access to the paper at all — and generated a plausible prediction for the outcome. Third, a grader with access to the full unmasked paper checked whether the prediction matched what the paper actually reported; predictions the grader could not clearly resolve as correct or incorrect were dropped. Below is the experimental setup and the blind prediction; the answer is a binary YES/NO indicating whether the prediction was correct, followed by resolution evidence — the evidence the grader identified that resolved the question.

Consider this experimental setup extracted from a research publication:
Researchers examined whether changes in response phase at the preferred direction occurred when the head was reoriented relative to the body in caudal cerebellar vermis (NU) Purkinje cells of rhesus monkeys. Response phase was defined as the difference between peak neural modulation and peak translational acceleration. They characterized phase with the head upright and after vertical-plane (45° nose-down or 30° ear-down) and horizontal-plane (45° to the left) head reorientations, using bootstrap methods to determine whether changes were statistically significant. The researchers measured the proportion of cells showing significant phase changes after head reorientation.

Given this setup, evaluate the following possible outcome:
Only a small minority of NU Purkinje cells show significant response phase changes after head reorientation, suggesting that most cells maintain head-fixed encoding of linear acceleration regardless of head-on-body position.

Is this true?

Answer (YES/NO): YES